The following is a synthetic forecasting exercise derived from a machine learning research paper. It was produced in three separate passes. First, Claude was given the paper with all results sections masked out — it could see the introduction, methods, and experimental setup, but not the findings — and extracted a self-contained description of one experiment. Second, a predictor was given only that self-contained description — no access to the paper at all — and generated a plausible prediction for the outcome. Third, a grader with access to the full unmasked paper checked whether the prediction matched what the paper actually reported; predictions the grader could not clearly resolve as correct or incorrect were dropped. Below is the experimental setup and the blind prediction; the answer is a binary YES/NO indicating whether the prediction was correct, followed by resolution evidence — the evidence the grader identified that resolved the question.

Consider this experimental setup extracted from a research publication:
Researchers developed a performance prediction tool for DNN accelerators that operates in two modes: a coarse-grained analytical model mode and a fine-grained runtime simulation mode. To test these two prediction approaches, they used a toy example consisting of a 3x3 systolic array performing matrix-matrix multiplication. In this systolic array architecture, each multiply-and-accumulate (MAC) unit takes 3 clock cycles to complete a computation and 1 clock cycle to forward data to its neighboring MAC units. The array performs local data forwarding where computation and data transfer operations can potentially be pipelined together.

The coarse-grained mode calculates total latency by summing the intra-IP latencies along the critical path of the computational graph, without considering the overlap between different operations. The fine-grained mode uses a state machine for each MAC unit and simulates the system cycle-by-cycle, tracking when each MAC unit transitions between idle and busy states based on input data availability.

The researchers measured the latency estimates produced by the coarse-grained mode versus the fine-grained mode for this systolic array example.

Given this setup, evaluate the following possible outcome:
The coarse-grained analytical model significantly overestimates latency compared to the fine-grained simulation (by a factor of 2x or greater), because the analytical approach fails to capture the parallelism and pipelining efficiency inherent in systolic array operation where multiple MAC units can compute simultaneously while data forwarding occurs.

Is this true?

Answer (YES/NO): YES